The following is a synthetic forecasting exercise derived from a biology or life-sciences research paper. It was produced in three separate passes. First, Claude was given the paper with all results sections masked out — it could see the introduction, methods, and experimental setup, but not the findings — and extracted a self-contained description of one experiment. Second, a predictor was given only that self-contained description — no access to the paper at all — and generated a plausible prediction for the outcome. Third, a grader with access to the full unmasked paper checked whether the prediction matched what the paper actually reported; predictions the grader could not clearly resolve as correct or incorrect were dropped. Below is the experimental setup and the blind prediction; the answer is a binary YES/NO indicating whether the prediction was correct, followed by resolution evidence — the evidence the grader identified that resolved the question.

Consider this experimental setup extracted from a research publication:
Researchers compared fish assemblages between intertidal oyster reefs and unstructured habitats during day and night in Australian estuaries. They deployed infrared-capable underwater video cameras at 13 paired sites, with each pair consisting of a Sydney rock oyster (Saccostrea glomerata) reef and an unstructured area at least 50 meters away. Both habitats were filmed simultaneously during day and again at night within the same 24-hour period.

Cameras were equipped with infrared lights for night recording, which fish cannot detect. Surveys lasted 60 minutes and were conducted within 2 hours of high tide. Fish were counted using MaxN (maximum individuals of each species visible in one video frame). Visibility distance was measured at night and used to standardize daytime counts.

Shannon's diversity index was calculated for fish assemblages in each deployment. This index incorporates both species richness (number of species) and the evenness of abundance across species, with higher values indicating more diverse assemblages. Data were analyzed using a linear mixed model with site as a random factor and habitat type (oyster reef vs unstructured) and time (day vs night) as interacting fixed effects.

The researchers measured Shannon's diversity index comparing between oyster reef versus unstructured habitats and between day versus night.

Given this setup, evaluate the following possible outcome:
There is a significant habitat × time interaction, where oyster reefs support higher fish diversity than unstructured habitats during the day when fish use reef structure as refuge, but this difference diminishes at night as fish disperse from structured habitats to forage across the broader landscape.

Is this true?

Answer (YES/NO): YES